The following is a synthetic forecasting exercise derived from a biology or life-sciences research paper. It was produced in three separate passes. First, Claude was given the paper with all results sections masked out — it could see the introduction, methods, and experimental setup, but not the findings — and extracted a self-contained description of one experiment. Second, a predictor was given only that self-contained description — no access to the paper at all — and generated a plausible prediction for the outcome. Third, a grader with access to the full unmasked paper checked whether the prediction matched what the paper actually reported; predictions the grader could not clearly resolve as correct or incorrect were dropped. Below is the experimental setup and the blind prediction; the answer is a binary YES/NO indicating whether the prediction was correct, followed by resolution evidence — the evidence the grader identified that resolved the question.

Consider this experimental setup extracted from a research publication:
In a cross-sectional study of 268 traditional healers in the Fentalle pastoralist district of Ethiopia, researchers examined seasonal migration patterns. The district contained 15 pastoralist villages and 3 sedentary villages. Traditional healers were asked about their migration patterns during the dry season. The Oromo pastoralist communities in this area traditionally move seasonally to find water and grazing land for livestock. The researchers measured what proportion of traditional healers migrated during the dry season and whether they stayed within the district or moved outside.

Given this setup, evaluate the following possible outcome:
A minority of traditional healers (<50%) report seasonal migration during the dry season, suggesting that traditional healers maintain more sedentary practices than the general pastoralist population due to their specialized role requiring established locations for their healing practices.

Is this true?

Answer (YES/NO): NO